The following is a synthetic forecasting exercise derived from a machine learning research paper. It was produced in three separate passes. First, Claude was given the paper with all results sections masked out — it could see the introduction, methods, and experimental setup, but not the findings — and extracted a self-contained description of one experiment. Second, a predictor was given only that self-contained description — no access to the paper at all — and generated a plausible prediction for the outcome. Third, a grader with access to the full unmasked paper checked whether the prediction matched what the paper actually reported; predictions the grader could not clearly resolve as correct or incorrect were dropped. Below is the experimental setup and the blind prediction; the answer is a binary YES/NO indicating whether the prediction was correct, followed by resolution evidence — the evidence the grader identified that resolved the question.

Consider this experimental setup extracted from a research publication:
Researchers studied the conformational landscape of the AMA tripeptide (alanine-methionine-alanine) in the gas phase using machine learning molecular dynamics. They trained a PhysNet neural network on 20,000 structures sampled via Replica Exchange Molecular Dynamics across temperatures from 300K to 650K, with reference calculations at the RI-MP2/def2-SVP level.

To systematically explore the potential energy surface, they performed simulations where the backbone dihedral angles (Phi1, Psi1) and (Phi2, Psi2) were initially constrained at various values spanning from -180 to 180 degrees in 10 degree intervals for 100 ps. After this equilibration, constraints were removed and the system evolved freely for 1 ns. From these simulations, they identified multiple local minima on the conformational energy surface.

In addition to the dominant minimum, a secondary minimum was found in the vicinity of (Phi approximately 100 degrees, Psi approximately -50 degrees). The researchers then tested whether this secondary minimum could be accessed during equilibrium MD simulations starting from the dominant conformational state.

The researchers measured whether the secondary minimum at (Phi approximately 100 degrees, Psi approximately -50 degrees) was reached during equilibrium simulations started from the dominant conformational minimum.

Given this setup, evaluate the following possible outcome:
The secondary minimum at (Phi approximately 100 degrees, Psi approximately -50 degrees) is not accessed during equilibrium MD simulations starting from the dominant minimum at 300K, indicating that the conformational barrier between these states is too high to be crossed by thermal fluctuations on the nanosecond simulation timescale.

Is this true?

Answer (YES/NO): YES